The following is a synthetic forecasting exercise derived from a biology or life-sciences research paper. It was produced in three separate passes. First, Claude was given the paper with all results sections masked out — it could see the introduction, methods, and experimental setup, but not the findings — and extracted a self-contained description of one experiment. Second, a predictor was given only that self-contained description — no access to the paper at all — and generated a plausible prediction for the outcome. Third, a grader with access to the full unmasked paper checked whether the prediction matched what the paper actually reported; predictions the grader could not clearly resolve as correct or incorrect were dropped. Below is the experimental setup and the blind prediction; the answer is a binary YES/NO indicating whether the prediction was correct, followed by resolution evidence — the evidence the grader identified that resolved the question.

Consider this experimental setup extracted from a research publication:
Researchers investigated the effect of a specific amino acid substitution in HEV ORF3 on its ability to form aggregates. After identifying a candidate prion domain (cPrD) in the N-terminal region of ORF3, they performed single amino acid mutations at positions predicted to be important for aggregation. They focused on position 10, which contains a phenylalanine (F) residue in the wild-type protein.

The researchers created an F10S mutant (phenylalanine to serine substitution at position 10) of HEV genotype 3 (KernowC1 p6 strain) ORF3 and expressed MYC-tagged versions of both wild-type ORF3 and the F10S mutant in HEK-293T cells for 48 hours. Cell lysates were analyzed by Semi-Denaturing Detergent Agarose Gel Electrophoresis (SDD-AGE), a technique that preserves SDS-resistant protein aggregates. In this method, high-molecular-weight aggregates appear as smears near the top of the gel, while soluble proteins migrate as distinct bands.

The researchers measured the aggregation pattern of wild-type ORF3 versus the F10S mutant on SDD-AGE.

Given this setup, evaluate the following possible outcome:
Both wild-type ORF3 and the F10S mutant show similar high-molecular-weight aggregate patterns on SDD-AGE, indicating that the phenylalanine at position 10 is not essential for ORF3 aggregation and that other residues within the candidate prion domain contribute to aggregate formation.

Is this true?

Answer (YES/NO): NO